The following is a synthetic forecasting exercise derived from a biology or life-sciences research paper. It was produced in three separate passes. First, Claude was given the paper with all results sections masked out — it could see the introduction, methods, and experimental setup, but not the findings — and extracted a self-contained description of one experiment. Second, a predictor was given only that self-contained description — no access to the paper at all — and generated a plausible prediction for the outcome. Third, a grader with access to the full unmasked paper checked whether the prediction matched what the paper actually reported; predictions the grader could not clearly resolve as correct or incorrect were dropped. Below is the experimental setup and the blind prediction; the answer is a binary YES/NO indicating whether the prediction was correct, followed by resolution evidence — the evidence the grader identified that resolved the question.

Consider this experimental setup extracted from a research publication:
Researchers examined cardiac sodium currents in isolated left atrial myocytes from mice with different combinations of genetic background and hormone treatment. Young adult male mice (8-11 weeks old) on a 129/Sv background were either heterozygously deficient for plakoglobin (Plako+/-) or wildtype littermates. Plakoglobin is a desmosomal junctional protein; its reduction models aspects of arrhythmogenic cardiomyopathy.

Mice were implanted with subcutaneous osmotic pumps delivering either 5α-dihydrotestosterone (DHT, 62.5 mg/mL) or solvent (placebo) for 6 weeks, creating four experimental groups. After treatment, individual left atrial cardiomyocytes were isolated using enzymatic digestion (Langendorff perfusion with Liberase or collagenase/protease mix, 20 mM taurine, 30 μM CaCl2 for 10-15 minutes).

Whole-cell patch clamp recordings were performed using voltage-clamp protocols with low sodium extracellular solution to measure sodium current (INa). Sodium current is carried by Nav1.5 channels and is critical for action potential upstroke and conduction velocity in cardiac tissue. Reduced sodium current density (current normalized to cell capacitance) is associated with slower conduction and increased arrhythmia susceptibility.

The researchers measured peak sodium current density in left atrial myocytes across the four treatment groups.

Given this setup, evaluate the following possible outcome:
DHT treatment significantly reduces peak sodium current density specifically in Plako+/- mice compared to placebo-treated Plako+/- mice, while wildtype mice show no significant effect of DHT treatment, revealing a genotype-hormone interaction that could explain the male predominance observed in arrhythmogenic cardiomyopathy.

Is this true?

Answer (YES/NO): YES